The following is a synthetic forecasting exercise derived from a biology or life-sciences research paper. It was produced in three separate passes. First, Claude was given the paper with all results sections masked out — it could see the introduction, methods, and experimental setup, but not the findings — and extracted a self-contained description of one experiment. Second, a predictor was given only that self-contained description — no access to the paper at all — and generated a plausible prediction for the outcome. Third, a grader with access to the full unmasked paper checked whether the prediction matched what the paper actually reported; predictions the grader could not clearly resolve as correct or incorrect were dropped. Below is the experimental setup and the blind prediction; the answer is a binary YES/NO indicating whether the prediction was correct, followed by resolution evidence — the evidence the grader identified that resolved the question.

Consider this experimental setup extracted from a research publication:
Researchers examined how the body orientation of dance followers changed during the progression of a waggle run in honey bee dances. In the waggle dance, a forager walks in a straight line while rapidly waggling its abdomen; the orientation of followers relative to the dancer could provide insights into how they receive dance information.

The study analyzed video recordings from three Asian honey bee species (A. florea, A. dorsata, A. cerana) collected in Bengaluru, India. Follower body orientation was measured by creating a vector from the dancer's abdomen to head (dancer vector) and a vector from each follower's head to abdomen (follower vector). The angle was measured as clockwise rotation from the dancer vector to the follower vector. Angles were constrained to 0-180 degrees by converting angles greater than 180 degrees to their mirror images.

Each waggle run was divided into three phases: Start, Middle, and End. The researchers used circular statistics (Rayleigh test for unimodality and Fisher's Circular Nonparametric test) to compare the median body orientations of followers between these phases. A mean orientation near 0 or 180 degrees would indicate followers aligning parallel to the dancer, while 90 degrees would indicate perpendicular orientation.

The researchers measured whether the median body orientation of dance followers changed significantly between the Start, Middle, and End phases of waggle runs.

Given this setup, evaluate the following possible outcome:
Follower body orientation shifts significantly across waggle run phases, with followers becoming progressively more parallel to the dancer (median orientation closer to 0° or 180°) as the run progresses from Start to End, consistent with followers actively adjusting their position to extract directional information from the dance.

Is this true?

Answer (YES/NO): NO